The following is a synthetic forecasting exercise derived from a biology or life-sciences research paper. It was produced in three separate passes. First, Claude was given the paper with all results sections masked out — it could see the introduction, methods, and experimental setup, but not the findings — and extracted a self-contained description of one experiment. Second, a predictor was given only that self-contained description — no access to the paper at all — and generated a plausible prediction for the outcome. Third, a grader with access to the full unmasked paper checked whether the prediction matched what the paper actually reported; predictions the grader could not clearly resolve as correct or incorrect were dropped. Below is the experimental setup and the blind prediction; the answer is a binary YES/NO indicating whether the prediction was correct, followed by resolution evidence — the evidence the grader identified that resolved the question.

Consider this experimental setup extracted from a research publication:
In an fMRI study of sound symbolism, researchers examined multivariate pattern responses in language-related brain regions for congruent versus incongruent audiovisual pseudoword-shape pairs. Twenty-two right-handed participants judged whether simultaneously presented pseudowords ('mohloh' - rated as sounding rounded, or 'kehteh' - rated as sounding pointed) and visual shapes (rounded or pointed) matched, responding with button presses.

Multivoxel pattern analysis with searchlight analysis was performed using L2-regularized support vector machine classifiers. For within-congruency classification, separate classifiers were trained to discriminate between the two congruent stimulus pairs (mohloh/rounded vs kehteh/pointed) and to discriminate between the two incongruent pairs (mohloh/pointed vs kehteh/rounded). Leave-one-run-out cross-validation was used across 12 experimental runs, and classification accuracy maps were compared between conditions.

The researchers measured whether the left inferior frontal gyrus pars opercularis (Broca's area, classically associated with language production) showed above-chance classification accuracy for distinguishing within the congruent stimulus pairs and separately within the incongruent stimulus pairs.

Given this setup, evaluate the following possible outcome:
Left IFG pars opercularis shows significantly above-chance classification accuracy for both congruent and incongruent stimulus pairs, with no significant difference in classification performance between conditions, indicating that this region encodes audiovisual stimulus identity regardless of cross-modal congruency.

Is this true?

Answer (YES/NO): NO